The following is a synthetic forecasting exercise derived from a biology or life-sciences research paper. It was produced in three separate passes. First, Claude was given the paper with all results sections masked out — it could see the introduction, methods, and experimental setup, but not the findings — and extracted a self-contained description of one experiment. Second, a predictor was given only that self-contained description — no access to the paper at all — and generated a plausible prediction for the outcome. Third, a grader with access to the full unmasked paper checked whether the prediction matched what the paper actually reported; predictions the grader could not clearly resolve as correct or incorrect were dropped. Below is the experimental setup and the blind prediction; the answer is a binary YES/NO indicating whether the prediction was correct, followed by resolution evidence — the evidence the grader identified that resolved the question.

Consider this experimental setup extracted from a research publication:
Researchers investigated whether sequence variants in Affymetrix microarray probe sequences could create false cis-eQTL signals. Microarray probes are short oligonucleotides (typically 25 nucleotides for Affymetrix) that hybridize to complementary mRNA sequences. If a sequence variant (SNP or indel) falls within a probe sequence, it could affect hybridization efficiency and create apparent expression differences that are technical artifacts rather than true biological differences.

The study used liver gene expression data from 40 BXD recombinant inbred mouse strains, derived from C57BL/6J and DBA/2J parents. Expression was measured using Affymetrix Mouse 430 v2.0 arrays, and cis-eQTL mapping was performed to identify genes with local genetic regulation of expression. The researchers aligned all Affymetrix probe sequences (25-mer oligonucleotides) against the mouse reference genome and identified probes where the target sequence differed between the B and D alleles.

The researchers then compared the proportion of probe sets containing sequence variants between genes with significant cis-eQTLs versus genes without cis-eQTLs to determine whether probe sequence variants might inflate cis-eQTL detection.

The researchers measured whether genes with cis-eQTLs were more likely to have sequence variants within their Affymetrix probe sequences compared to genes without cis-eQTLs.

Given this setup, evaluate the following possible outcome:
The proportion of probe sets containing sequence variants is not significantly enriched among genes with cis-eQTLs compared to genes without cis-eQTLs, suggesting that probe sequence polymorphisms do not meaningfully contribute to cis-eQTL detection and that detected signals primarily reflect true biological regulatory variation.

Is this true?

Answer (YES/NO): NO